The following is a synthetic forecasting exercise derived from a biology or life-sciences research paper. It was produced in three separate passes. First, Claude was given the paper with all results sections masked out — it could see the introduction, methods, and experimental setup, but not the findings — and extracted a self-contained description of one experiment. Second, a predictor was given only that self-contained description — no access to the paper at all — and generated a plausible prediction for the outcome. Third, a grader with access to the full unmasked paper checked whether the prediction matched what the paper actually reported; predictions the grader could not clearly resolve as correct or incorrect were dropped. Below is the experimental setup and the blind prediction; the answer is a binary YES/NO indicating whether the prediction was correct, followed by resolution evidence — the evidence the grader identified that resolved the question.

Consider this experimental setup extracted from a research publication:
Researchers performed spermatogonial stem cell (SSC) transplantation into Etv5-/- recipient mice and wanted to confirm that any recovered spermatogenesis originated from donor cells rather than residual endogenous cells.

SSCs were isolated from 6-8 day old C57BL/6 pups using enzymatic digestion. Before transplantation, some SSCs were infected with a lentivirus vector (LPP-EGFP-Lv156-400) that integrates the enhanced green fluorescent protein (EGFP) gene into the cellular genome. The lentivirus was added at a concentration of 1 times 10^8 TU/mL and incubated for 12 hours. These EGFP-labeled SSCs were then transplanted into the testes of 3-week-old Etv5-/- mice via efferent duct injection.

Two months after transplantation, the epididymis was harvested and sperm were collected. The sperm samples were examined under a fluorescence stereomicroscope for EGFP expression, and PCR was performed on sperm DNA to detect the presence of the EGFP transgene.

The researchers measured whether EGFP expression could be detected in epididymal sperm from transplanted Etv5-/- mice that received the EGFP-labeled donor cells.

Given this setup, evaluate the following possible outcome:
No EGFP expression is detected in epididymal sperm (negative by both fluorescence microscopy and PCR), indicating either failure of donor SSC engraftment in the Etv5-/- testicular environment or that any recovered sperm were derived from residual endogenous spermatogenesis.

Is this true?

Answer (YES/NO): NO